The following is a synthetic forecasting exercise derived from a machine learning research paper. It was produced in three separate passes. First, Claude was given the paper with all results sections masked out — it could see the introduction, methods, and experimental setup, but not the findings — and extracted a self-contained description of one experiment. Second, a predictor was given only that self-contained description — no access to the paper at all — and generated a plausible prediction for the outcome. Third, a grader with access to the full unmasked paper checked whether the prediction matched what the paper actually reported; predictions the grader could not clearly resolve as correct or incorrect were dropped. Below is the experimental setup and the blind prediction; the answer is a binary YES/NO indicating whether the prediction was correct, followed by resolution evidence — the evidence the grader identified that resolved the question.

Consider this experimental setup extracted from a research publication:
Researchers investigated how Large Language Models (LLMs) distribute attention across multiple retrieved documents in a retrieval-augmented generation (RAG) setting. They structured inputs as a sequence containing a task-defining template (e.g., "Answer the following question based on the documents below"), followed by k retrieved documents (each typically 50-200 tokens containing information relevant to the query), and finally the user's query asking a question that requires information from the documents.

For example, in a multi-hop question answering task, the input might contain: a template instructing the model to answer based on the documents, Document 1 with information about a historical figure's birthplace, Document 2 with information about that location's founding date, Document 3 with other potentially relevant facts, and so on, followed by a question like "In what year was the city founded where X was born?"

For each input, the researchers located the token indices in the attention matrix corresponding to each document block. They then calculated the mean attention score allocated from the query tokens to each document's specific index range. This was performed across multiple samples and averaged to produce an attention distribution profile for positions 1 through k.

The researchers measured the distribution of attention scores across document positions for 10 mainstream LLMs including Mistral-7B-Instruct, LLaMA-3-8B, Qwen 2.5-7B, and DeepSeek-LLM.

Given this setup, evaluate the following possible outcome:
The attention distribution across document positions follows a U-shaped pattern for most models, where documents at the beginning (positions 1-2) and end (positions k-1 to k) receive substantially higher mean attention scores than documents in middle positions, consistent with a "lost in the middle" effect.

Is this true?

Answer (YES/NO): YES